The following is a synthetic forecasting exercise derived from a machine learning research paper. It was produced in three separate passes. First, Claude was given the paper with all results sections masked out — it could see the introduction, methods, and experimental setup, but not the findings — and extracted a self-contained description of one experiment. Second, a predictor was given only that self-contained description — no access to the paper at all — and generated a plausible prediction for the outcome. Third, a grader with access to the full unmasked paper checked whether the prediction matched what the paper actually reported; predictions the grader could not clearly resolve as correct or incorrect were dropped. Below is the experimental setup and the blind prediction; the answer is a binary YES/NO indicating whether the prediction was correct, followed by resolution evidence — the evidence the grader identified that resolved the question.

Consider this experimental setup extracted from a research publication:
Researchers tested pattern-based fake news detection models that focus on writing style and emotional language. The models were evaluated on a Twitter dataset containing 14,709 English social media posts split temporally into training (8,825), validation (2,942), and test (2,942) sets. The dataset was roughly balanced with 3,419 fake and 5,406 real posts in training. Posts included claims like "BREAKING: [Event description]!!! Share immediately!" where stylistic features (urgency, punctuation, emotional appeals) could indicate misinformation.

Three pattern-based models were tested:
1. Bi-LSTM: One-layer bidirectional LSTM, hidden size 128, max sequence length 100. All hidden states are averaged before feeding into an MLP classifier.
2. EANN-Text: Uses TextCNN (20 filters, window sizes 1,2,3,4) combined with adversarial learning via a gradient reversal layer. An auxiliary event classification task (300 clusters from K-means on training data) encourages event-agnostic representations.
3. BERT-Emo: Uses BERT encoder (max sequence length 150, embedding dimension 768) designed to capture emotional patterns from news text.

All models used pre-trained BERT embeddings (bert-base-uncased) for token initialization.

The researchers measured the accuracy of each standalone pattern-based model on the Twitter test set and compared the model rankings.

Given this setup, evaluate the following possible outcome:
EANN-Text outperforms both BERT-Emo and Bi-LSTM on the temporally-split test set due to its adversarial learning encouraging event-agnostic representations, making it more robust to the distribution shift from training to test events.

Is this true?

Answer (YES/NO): NO